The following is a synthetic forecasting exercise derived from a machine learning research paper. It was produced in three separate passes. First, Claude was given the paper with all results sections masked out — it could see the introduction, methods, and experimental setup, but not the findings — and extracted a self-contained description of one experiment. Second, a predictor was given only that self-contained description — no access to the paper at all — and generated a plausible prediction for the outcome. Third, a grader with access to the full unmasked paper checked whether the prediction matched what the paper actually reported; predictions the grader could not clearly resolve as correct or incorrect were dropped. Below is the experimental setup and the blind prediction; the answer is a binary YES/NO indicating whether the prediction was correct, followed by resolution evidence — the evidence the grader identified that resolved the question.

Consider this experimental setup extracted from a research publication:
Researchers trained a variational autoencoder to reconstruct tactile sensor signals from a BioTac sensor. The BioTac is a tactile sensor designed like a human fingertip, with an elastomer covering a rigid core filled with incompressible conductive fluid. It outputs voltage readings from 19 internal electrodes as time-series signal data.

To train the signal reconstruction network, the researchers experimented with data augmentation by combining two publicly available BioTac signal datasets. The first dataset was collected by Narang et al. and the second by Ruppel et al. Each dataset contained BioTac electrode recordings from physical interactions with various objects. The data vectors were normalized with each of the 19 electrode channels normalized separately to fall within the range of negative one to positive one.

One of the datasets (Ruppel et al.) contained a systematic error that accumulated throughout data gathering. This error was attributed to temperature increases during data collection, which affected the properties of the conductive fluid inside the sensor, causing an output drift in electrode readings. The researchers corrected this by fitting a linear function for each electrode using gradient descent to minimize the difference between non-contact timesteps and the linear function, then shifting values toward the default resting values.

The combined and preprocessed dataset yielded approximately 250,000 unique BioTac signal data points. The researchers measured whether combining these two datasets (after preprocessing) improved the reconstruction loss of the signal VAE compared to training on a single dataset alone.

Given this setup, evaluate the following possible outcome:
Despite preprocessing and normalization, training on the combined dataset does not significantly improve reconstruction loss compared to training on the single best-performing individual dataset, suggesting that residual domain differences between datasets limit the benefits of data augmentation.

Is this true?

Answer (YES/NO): NO